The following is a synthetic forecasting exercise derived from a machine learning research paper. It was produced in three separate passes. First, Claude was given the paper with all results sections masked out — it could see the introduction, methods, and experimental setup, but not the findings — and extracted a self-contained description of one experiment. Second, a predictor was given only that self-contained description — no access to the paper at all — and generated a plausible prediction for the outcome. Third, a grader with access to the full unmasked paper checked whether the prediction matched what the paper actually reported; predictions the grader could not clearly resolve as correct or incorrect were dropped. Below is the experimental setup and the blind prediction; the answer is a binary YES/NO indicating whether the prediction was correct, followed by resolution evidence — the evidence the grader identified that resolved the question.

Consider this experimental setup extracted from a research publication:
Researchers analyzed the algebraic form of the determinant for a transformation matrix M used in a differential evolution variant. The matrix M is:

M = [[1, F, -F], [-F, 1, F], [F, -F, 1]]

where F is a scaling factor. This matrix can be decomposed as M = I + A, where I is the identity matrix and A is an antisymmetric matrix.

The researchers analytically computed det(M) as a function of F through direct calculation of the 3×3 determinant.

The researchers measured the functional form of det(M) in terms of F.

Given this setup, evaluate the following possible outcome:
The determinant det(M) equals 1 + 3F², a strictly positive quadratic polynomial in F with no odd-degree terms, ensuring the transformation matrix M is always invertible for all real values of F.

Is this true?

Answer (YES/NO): YES